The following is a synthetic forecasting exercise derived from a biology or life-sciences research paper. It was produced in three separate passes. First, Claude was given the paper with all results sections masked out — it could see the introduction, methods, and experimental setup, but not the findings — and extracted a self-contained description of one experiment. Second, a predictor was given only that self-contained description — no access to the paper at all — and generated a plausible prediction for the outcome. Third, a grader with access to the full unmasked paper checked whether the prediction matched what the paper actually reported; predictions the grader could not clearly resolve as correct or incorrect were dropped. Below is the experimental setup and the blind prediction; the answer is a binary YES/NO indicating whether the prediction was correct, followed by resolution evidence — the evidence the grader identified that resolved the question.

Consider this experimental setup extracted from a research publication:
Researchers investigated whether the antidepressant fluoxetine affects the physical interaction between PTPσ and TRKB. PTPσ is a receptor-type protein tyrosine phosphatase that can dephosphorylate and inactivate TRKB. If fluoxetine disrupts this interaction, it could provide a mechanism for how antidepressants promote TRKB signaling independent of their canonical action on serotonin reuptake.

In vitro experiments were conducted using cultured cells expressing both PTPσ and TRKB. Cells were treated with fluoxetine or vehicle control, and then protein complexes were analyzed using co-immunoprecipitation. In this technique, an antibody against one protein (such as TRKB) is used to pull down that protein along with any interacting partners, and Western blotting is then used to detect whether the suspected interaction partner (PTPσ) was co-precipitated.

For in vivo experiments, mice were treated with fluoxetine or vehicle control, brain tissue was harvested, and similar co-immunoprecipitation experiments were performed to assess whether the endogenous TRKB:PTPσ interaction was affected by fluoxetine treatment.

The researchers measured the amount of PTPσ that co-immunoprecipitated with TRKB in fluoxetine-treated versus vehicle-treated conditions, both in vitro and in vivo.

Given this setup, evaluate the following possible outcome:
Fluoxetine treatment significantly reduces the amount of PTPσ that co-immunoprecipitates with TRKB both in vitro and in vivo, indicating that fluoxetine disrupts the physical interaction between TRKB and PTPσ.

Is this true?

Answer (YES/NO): YES